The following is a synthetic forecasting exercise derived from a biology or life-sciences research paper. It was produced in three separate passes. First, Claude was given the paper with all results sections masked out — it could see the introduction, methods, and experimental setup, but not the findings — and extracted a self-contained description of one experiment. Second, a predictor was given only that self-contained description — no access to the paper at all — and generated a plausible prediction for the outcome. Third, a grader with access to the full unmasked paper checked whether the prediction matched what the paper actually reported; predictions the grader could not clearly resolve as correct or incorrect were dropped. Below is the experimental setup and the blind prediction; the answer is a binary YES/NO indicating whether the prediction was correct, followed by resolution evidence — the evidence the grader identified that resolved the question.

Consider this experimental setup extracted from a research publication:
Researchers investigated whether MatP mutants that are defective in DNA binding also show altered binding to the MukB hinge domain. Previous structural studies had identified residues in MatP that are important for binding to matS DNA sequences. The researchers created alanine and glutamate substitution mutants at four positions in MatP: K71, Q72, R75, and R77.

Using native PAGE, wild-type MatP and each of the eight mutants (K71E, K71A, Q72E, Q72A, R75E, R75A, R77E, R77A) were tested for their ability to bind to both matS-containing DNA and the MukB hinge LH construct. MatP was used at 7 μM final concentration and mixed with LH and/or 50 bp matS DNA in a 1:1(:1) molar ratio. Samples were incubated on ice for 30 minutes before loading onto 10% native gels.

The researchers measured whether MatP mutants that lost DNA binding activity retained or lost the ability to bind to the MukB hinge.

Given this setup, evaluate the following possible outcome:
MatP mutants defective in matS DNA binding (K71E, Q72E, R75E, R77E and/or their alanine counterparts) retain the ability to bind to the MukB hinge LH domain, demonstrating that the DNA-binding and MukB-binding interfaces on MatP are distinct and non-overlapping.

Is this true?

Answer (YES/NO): NO